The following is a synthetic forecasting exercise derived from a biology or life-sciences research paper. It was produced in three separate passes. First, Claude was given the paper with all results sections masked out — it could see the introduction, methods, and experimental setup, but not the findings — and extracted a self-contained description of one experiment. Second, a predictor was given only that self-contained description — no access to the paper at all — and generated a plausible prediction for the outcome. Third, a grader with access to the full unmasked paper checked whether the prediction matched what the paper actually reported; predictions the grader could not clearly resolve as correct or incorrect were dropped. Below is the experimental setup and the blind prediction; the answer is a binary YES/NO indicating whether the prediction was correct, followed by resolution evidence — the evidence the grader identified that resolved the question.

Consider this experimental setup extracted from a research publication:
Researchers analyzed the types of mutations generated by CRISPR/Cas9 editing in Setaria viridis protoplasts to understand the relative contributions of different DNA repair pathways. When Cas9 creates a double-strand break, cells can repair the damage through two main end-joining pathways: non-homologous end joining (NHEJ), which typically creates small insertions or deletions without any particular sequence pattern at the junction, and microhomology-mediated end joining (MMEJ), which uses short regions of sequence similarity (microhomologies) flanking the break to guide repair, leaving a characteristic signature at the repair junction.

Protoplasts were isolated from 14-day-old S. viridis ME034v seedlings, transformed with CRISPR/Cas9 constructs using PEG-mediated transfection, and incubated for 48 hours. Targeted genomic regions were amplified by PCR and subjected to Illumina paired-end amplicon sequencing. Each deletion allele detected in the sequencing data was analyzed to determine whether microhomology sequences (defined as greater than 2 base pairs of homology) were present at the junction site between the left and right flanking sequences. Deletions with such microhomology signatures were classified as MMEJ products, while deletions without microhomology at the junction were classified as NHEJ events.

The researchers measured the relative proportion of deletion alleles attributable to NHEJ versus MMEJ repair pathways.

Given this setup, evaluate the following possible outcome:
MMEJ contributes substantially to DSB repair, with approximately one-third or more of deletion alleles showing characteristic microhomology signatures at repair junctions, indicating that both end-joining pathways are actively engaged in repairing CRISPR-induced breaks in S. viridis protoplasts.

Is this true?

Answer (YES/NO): NO